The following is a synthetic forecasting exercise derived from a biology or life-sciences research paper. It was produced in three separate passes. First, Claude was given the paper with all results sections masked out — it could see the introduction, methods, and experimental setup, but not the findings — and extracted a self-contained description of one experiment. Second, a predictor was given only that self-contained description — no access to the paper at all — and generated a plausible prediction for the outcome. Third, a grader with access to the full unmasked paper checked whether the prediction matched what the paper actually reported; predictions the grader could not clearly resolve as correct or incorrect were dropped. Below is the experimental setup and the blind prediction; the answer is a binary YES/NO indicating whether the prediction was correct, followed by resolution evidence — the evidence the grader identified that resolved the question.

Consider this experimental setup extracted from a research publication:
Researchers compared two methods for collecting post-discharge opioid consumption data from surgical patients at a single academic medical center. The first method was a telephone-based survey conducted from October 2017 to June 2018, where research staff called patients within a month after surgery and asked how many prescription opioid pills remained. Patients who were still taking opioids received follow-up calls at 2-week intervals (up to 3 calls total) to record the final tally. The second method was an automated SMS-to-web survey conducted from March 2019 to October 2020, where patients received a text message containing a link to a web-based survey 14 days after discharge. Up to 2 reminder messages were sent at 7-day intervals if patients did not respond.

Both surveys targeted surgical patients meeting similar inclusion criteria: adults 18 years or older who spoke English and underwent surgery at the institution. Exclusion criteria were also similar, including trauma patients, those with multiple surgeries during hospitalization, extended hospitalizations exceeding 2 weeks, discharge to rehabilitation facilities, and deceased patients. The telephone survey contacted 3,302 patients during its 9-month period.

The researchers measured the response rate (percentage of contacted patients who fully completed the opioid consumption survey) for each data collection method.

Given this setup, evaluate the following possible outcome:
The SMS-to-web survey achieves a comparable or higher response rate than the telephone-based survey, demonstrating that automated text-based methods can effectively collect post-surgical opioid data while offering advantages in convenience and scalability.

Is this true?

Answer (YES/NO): NO